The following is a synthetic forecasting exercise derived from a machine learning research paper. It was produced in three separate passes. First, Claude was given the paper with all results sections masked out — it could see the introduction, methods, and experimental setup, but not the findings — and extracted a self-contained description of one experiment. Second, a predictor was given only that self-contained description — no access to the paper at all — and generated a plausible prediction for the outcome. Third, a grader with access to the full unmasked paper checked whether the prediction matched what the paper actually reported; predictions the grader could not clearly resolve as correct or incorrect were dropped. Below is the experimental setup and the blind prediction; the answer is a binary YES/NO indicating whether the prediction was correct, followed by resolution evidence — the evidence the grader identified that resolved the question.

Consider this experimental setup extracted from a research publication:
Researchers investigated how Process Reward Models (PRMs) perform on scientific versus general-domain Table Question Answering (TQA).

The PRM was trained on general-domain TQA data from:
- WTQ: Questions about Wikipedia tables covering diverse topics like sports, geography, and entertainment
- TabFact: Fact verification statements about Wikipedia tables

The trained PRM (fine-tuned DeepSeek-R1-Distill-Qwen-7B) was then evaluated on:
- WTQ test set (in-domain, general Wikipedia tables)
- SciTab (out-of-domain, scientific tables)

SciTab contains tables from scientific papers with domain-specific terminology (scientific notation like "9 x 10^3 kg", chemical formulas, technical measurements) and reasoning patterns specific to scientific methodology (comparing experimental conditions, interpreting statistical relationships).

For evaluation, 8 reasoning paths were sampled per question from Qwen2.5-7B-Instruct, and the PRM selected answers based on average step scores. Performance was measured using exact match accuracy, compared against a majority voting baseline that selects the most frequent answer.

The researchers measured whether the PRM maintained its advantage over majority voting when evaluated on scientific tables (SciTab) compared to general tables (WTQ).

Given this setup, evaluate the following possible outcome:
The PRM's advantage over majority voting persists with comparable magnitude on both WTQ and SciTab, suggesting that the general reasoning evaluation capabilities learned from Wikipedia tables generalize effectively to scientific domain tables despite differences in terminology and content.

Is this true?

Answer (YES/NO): NO